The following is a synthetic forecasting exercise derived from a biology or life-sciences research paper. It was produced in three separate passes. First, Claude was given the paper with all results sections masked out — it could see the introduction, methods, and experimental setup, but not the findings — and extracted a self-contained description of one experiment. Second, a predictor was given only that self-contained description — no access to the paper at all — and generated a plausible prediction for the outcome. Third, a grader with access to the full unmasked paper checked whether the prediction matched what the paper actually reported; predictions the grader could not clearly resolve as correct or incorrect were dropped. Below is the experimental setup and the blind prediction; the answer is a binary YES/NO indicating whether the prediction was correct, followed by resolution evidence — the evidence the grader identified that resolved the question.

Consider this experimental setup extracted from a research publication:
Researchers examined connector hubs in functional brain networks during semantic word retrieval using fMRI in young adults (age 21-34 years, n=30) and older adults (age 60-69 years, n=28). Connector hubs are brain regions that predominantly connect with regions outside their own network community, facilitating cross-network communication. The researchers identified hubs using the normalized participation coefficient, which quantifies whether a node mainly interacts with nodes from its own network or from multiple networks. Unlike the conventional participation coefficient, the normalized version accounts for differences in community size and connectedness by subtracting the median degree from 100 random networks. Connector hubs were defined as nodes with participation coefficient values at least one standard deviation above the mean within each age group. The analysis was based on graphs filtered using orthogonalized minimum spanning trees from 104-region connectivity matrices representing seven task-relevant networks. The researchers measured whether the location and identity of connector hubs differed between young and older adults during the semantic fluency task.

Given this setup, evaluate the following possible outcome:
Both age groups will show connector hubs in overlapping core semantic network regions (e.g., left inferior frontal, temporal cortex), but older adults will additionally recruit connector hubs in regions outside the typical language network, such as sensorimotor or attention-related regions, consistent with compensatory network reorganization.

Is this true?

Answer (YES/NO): YES